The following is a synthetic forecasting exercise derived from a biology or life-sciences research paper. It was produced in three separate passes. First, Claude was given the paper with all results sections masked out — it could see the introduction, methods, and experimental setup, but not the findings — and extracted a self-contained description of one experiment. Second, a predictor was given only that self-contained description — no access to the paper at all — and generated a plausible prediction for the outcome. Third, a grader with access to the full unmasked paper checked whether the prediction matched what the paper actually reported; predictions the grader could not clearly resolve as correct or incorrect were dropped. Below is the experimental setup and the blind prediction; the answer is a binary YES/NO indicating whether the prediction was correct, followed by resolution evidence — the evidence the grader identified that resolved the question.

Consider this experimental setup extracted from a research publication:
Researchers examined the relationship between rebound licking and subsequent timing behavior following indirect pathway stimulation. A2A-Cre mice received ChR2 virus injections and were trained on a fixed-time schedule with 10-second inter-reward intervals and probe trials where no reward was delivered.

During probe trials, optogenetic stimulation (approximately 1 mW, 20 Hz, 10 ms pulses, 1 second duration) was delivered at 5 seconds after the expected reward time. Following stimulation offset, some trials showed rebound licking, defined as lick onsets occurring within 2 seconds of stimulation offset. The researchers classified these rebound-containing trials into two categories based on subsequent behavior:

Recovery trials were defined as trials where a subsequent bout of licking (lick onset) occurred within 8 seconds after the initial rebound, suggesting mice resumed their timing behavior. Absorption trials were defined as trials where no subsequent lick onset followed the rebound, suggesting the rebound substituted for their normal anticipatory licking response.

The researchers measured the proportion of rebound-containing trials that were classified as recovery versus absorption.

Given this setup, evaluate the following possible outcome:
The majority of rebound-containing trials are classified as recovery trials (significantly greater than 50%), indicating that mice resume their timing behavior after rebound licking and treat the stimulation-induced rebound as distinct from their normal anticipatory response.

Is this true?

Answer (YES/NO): NO